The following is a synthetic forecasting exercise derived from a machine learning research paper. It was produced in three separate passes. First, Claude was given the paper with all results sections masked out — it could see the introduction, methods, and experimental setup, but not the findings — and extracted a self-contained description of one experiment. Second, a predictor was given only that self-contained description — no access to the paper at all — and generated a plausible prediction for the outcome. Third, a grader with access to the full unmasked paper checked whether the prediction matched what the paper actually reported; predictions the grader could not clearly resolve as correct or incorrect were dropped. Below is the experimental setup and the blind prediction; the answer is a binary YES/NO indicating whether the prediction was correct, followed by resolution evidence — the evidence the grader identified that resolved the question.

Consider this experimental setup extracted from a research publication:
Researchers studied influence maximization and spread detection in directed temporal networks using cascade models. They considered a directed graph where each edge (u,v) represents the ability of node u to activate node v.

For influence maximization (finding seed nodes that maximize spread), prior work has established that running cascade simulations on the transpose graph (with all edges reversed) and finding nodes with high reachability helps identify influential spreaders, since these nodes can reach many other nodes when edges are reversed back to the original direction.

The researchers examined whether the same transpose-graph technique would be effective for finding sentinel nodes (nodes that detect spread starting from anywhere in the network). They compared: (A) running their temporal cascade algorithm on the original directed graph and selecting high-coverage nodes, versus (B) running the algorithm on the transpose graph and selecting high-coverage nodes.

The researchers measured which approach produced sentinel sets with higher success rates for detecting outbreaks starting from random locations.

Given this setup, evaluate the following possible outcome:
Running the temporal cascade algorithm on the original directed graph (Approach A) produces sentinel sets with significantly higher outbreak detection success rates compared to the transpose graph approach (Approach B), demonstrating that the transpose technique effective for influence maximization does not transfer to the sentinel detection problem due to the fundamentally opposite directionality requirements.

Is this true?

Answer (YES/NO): YES